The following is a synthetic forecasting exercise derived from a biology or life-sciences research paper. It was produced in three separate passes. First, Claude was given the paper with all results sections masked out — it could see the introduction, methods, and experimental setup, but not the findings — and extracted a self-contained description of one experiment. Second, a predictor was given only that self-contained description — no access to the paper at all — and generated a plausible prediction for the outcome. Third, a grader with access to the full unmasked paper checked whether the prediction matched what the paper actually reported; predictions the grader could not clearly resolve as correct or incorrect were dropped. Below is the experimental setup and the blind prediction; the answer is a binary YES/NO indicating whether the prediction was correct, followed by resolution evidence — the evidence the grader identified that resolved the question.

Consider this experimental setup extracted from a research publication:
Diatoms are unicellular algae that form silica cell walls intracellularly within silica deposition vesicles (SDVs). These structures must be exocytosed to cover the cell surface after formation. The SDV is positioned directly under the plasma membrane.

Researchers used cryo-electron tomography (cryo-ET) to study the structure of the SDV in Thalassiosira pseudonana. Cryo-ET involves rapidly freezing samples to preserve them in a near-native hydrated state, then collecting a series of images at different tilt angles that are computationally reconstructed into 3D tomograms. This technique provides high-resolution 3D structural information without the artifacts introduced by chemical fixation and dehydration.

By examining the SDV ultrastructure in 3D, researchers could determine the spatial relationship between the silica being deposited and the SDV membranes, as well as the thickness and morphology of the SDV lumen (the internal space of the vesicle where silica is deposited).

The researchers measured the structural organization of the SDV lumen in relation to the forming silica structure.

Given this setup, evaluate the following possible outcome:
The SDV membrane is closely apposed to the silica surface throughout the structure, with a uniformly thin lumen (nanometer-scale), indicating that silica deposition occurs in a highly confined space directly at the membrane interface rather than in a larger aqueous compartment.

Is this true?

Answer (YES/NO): YES